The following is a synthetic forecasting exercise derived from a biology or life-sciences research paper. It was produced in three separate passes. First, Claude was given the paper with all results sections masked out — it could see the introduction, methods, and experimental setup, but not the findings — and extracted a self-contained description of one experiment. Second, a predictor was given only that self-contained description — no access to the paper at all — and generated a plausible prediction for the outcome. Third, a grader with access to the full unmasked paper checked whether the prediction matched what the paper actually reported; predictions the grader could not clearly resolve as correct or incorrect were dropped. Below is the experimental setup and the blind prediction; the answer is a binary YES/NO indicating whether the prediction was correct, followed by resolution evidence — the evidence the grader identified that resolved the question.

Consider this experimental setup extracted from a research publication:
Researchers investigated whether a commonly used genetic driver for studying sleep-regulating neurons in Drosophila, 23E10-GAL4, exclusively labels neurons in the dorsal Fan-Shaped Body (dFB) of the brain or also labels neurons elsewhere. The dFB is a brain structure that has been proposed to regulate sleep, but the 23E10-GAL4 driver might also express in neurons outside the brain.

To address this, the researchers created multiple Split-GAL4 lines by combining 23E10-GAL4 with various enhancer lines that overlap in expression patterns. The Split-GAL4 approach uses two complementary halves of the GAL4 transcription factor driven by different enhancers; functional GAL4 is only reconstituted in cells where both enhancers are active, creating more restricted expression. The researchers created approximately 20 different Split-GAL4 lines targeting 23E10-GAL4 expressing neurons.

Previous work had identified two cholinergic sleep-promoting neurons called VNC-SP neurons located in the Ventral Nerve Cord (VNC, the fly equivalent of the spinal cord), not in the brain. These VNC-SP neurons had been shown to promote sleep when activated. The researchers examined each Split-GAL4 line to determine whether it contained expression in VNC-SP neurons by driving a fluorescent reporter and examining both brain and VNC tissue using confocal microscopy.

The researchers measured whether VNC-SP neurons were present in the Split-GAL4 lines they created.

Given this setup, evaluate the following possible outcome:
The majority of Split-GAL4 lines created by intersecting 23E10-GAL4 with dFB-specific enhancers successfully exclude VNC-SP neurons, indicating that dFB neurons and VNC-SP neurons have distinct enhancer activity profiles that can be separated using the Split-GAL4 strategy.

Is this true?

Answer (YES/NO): NO